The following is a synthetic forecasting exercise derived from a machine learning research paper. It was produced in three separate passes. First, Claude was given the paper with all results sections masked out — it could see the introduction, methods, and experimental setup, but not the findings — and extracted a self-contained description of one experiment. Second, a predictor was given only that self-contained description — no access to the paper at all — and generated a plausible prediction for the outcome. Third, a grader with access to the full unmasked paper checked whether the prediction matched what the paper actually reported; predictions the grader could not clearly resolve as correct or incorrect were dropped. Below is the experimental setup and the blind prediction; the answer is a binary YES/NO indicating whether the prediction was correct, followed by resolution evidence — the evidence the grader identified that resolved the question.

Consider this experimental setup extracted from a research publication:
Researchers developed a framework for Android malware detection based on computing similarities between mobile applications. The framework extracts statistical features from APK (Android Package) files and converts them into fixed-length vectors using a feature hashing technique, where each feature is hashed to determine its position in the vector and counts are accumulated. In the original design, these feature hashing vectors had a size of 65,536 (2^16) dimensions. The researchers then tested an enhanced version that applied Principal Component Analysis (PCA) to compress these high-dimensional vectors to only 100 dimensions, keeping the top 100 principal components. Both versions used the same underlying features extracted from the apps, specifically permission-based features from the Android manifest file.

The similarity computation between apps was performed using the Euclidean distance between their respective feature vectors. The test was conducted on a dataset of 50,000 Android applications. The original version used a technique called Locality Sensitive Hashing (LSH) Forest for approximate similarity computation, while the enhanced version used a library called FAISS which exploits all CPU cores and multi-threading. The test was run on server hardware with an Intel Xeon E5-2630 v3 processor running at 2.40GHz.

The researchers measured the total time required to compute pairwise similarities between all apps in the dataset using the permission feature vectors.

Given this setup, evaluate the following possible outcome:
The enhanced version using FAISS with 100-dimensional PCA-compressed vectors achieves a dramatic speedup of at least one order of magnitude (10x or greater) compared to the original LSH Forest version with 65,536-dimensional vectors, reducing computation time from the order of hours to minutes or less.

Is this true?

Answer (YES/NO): YES